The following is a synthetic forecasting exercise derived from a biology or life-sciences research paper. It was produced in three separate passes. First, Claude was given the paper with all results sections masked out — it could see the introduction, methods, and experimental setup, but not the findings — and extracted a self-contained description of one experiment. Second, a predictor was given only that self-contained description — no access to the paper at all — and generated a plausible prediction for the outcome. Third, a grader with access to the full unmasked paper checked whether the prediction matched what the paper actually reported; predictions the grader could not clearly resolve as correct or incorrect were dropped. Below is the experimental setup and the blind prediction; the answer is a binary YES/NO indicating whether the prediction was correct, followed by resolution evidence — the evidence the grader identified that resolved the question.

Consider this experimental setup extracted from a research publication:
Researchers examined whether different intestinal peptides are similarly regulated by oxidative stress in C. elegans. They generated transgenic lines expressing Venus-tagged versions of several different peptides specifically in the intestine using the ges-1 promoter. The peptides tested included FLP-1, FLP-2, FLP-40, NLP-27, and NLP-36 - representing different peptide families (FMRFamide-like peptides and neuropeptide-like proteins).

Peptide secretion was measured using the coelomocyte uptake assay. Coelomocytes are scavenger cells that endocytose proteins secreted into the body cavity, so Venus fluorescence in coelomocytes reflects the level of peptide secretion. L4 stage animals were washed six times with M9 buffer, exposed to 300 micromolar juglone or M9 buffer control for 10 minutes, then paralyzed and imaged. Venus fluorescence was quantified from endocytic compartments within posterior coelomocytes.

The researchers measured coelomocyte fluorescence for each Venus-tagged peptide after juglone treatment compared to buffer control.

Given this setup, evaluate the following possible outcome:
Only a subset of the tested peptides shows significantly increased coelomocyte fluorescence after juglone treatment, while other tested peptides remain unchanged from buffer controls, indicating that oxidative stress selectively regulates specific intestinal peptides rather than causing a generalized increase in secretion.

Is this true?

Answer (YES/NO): YES